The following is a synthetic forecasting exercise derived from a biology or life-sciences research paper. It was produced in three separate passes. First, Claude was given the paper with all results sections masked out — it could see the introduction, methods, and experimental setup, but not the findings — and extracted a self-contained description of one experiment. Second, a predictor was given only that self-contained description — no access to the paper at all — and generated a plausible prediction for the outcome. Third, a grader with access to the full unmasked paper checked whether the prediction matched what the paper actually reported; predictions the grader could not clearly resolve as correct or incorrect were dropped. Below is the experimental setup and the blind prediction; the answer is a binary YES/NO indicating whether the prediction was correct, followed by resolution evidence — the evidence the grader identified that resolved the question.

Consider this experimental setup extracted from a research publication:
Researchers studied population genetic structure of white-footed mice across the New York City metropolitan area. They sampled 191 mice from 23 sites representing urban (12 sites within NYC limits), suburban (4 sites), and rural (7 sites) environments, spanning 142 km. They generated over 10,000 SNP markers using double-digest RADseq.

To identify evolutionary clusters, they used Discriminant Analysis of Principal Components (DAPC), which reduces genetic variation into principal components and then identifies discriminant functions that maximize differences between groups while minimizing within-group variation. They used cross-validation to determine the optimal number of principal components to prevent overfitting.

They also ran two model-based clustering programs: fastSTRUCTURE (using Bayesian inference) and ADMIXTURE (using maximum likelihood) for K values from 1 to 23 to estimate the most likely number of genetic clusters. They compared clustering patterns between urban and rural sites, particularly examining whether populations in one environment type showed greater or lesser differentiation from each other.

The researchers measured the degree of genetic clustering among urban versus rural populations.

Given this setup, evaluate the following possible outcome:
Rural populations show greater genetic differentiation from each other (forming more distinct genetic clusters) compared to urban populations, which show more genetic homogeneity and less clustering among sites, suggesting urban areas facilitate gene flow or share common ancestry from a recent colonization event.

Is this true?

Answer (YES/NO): NO